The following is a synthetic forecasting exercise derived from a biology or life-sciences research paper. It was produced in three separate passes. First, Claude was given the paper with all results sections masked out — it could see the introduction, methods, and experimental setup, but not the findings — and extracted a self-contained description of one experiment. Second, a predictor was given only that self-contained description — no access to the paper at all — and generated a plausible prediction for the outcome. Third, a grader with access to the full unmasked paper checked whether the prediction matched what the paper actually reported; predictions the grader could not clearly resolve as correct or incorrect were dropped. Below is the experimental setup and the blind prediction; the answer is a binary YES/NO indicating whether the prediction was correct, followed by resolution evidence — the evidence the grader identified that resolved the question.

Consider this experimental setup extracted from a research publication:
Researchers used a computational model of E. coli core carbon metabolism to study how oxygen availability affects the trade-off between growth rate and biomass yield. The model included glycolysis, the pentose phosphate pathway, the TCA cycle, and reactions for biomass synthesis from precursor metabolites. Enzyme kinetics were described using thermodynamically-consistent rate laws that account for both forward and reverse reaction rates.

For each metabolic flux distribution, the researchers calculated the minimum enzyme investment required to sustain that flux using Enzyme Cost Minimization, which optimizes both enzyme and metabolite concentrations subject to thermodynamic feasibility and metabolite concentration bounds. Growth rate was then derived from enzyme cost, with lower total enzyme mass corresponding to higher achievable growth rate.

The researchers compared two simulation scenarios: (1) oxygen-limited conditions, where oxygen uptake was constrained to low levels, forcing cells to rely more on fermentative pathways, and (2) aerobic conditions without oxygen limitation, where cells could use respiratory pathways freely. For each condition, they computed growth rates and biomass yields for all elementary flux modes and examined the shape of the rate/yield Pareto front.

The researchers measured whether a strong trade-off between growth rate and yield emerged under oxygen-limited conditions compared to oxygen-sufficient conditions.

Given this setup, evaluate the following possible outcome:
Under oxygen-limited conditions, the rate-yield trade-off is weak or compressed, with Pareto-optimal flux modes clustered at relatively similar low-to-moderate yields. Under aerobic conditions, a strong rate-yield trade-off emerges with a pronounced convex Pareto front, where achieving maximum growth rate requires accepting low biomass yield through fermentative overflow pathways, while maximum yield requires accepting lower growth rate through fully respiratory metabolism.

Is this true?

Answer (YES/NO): NO